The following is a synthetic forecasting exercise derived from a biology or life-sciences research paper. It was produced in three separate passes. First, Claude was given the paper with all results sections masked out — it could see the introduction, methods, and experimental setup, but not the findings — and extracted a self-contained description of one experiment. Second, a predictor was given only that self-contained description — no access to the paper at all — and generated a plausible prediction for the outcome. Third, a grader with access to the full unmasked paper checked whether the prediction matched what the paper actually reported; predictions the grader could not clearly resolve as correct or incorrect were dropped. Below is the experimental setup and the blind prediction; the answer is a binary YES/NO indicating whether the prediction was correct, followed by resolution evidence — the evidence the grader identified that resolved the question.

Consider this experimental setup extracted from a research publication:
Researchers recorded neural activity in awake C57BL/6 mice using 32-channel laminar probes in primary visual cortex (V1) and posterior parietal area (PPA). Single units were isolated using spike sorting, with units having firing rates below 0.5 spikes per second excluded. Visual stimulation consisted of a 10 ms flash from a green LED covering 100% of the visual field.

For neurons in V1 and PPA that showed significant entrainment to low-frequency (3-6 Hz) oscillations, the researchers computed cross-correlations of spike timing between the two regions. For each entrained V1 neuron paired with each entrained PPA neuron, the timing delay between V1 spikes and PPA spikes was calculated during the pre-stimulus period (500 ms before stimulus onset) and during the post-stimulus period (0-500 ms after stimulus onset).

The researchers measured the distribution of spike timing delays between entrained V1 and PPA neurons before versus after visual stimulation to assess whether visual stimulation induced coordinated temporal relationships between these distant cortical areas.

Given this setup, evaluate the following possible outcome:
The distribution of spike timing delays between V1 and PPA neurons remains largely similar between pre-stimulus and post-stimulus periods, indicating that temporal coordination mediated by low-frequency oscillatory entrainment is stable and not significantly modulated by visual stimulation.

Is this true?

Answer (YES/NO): NO